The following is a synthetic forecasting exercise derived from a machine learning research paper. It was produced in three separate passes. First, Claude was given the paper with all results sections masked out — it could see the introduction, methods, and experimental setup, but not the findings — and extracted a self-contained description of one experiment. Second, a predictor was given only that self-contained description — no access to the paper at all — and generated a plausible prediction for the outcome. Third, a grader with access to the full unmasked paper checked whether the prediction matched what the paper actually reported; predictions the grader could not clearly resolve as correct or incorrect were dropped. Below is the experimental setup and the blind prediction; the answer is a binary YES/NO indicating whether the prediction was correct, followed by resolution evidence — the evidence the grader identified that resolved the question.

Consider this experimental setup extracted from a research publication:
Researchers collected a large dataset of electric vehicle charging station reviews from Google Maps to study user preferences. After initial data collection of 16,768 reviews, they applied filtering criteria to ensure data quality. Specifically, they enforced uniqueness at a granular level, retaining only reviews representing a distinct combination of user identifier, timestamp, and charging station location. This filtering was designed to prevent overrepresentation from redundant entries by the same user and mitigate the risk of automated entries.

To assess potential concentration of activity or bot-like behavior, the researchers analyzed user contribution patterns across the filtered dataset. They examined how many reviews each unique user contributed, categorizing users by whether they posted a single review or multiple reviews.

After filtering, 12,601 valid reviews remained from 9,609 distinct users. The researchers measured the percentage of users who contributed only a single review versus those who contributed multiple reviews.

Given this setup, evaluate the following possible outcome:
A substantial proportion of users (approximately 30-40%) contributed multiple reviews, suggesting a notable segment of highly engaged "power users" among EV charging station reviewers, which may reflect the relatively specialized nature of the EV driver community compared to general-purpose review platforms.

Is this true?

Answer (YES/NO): NO